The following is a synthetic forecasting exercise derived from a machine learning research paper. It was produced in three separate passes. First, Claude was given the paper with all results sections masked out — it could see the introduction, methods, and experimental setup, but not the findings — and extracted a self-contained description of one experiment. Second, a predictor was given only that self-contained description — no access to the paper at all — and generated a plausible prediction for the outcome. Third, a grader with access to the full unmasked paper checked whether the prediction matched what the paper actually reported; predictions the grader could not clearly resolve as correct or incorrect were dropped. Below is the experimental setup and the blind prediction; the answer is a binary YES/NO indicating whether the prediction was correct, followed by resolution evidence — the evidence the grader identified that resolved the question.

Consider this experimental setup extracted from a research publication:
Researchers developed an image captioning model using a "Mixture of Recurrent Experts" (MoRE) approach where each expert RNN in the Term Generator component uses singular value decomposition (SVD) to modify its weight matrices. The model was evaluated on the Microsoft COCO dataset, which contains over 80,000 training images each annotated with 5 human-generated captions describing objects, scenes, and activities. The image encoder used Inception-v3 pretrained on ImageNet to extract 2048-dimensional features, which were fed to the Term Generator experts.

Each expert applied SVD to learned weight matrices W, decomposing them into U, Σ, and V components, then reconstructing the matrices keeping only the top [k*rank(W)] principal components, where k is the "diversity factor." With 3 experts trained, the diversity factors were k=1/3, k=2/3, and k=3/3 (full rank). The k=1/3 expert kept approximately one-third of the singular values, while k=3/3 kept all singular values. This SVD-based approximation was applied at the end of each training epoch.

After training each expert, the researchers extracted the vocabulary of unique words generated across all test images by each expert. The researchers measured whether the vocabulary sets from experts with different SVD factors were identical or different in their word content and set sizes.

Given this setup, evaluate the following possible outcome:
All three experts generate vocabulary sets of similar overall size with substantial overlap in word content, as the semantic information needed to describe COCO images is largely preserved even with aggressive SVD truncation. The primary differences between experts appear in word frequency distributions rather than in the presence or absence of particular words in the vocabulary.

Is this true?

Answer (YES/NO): NO